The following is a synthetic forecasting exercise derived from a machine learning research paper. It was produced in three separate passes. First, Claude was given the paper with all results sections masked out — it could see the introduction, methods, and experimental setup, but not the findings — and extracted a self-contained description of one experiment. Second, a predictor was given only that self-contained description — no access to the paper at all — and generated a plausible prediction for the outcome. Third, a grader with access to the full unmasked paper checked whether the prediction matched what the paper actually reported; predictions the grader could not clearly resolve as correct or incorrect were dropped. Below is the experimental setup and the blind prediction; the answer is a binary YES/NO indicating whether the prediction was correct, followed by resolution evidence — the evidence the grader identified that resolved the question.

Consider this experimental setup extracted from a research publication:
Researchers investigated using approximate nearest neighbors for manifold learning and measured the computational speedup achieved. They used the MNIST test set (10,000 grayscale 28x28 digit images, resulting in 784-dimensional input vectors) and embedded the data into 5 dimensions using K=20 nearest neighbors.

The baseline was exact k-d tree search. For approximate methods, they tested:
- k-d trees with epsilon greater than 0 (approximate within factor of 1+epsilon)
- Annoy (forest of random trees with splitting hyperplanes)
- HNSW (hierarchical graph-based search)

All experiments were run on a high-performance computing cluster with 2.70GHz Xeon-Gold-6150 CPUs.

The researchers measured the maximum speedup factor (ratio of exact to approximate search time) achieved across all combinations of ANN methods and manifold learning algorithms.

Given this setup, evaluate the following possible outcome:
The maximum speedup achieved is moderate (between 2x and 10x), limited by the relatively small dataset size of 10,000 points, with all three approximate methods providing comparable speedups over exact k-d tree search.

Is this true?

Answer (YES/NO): NO